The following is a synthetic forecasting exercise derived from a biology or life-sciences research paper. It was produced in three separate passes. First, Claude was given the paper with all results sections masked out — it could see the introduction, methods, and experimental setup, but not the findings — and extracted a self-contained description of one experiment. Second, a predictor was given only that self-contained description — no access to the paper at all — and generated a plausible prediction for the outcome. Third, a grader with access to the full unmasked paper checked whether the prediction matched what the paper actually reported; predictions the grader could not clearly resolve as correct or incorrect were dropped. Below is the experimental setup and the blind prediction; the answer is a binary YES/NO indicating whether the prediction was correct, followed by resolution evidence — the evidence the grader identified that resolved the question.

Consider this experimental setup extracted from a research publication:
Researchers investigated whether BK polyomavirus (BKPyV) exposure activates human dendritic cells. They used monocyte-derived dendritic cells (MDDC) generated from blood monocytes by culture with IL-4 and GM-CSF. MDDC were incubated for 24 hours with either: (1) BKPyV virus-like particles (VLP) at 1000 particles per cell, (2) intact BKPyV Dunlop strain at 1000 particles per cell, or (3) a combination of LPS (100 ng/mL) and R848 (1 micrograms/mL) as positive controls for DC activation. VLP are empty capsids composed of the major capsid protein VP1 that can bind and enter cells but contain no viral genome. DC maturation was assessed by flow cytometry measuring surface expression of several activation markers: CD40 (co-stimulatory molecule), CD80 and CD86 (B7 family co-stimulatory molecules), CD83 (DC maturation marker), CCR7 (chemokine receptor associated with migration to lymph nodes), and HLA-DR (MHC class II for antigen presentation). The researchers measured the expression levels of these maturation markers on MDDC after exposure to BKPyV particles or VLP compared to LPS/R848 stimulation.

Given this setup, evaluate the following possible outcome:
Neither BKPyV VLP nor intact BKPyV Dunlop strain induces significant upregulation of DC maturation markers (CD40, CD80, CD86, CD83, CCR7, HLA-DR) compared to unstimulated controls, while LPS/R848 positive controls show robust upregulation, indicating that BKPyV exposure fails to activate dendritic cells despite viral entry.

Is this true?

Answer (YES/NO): YES